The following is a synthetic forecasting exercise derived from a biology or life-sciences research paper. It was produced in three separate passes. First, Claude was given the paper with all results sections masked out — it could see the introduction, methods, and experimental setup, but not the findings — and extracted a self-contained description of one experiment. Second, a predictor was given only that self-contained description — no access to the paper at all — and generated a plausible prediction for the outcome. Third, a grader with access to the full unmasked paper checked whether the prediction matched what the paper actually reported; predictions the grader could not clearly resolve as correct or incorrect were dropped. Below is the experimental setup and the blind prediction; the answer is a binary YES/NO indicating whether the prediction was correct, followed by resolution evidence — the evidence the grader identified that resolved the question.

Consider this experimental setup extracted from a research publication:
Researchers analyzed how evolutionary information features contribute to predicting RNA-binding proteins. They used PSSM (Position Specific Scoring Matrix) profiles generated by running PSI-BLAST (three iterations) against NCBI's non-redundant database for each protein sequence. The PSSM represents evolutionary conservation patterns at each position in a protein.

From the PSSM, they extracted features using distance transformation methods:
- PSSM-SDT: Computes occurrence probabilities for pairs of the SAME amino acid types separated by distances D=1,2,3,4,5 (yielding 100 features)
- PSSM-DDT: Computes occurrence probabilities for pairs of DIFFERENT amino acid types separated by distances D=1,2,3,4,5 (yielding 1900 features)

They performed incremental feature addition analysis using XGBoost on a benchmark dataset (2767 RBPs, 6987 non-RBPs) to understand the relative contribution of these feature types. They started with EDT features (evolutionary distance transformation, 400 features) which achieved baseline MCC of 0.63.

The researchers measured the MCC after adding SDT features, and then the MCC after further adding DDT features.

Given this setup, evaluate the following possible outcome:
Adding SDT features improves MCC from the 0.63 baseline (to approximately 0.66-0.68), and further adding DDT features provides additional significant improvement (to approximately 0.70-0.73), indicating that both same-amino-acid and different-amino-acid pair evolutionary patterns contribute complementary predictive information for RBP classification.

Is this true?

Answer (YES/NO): NO